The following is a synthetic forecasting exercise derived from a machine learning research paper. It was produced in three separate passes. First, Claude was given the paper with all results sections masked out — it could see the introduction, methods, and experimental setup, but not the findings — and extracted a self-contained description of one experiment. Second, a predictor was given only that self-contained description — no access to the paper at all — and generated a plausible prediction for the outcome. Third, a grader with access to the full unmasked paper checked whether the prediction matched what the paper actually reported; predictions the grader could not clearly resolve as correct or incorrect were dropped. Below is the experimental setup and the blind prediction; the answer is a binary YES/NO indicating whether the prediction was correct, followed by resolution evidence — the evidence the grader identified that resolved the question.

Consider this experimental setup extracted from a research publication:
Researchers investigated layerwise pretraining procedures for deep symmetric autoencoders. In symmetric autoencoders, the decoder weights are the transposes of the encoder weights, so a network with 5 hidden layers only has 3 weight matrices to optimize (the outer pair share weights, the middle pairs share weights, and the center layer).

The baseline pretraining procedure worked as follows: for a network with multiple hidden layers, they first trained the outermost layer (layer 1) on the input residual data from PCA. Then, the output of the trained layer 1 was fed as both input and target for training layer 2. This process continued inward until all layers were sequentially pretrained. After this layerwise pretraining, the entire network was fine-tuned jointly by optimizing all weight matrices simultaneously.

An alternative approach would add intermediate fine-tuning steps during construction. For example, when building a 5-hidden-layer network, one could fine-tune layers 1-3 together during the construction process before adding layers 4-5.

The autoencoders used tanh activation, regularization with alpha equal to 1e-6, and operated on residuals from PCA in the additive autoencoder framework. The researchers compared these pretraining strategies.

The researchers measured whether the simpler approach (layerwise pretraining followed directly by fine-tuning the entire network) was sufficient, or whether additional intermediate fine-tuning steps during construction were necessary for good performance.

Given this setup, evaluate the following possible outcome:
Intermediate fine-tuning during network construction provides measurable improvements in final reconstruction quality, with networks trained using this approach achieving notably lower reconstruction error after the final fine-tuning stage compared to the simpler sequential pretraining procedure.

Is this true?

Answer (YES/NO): NO